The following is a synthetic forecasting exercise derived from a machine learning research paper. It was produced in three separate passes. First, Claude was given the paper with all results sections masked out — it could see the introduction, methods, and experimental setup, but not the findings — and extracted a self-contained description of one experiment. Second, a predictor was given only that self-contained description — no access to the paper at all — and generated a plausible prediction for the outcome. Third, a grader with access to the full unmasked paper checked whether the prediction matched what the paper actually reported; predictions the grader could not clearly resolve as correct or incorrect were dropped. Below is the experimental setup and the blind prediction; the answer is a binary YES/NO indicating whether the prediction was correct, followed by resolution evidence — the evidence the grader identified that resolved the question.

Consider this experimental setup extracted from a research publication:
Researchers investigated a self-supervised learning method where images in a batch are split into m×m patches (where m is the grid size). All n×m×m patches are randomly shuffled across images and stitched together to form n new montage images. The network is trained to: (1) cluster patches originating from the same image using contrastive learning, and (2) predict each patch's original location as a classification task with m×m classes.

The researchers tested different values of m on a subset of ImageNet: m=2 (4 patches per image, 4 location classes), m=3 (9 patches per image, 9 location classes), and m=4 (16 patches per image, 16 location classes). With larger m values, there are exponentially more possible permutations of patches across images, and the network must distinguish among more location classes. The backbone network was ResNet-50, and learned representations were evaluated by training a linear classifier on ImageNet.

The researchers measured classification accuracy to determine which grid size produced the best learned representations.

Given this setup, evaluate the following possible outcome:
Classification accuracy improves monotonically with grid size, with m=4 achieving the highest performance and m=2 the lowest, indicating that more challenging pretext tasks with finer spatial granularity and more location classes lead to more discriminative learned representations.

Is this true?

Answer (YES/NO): NO